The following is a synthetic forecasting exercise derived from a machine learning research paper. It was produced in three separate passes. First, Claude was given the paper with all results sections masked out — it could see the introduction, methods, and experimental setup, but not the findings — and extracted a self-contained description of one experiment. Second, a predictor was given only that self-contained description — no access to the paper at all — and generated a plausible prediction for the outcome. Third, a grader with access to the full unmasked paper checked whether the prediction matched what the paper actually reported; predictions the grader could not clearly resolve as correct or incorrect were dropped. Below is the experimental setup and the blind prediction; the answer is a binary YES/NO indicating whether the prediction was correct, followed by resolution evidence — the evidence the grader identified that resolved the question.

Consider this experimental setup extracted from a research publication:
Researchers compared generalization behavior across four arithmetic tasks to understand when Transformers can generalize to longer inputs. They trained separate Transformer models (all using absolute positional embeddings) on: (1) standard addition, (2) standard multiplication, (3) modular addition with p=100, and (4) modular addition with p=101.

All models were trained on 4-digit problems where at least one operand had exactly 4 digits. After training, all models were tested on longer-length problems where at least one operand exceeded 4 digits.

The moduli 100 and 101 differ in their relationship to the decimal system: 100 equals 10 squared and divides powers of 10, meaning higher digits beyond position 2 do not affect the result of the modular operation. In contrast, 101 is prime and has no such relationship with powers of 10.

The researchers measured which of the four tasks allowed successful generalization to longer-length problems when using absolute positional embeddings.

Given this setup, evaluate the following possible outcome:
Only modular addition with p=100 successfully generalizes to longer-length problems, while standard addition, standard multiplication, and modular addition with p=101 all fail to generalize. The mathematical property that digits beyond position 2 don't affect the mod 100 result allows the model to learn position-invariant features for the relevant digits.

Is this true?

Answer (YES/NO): YES